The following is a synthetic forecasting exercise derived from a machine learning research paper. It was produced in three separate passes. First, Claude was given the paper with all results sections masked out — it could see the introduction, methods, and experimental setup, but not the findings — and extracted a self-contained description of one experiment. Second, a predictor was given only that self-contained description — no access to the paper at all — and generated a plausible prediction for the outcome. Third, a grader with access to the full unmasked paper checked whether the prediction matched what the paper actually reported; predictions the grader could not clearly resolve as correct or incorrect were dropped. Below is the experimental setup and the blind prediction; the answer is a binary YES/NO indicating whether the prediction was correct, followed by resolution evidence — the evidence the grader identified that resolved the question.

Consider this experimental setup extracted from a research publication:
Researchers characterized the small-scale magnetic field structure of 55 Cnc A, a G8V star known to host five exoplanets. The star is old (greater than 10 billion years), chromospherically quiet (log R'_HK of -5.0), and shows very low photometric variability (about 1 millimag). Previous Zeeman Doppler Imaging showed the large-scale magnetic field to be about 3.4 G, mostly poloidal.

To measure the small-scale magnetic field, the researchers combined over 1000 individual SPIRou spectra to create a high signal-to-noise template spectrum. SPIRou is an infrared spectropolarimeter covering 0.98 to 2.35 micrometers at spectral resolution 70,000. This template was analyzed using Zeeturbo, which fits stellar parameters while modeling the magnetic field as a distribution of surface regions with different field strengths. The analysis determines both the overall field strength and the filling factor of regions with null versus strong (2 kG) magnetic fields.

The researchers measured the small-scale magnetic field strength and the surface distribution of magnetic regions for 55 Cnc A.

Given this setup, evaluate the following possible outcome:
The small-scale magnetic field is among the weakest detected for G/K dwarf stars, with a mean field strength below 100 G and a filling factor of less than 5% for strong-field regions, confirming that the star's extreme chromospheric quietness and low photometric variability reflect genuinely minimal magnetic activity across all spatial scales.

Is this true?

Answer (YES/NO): NO